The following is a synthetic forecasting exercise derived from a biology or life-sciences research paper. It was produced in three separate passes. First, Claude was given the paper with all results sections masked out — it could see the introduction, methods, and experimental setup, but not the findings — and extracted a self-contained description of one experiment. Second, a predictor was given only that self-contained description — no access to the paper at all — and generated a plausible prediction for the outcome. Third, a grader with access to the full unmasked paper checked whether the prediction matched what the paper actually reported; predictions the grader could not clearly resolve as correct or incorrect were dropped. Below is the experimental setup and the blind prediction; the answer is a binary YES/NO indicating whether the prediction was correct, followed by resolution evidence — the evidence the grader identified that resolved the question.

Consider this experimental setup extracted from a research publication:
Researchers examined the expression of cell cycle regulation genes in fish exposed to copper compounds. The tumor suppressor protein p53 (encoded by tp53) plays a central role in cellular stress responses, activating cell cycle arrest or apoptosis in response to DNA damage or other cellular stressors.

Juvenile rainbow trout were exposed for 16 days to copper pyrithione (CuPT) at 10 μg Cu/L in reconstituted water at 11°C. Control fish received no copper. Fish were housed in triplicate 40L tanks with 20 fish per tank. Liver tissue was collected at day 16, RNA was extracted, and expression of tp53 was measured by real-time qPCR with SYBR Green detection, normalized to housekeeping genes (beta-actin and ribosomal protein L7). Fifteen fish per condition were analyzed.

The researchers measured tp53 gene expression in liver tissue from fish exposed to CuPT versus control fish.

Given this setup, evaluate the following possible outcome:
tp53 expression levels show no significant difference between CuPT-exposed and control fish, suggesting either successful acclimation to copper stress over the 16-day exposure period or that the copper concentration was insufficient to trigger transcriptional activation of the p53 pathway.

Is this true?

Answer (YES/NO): YES